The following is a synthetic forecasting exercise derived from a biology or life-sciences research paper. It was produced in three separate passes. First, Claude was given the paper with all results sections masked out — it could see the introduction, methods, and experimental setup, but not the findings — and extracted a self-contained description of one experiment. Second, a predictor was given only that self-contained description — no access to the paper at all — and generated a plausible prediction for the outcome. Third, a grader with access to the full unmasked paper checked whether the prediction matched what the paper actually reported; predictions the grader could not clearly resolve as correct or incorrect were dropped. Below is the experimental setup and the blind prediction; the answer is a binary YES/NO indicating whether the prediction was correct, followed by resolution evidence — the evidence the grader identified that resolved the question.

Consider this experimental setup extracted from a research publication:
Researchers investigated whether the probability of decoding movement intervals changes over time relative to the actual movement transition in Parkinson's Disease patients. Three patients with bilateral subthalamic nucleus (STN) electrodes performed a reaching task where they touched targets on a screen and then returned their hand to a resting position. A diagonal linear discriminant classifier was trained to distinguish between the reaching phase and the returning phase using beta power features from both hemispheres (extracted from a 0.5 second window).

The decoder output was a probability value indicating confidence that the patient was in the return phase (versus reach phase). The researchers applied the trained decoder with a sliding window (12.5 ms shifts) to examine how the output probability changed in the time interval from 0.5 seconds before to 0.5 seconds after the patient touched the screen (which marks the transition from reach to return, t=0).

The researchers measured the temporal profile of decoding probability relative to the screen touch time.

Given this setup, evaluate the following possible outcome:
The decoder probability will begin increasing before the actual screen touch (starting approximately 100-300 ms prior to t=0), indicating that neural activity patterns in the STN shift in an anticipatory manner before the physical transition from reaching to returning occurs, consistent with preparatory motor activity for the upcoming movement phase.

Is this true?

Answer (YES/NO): NO